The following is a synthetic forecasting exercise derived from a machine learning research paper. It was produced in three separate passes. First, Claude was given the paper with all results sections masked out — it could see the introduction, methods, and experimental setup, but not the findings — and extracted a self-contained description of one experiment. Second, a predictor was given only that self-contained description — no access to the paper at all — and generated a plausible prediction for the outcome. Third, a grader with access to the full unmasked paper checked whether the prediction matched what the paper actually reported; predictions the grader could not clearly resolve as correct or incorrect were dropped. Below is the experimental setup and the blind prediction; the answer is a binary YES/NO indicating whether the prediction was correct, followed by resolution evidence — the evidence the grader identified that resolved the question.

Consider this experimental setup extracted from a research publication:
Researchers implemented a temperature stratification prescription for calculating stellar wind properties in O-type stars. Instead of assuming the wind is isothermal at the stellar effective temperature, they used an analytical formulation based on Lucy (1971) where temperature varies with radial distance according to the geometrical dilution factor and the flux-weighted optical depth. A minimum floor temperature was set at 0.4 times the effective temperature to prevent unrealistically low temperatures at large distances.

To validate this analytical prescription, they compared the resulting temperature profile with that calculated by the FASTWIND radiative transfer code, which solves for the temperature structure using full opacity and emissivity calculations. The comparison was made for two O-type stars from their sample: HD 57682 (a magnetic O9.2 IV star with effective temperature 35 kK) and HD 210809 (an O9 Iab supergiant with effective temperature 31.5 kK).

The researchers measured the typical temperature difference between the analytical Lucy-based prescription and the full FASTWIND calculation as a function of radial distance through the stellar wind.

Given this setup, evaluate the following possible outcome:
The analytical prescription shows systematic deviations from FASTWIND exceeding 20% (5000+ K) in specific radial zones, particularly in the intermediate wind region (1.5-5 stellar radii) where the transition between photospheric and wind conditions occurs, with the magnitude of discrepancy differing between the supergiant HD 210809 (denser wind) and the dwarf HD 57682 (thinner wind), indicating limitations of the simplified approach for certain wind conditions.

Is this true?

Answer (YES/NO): NO